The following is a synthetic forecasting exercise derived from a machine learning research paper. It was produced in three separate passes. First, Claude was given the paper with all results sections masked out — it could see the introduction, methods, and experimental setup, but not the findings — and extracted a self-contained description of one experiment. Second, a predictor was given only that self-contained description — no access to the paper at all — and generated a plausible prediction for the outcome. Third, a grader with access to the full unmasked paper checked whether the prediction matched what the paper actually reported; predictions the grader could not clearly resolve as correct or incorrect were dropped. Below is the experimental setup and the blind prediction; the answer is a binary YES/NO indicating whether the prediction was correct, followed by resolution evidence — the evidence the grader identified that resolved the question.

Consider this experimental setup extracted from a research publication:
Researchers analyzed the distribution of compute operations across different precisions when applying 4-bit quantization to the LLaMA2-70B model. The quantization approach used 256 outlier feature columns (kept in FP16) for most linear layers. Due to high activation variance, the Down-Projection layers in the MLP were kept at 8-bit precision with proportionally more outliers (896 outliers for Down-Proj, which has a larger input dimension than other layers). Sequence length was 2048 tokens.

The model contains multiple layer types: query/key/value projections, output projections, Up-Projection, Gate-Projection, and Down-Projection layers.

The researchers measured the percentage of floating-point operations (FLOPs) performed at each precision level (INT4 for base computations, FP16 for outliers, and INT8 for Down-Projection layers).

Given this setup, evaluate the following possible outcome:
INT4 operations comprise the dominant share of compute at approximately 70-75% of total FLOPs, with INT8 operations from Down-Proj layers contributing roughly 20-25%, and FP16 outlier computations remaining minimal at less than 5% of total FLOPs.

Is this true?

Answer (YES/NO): NO